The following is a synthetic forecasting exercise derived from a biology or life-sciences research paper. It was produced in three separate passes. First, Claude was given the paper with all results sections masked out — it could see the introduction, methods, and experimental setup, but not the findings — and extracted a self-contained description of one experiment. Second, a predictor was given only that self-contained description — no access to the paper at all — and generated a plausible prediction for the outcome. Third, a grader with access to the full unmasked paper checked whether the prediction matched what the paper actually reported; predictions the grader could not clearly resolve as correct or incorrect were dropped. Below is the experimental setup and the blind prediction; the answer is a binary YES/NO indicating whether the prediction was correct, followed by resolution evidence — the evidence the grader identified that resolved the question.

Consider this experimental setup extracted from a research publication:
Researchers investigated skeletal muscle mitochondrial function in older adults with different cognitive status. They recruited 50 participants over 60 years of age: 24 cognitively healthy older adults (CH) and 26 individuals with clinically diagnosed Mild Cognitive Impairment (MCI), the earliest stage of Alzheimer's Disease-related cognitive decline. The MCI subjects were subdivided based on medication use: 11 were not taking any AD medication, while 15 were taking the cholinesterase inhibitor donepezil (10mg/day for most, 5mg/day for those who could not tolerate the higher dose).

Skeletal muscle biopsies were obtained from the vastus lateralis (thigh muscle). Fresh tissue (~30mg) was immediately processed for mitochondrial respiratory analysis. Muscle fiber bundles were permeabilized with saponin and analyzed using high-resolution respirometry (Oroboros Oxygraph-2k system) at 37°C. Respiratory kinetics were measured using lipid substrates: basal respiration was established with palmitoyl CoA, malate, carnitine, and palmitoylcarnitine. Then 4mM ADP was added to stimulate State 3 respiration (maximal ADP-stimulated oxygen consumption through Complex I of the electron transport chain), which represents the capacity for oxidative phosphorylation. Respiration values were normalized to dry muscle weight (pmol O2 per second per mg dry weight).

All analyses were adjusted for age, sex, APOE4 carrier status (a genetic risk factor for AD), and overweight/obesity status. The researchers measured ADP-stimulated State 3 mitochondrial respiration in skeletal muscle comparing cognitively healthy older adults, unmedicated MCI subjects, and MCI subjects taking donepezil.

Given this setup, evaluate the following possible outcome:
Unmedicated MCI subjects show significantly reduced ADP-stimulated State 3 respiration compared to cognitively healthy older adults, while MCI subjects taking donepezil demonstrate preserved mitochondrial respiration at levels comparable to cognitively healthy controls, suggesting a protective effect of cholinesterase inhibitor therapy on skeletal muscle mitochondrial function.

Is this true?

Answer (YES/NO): YES